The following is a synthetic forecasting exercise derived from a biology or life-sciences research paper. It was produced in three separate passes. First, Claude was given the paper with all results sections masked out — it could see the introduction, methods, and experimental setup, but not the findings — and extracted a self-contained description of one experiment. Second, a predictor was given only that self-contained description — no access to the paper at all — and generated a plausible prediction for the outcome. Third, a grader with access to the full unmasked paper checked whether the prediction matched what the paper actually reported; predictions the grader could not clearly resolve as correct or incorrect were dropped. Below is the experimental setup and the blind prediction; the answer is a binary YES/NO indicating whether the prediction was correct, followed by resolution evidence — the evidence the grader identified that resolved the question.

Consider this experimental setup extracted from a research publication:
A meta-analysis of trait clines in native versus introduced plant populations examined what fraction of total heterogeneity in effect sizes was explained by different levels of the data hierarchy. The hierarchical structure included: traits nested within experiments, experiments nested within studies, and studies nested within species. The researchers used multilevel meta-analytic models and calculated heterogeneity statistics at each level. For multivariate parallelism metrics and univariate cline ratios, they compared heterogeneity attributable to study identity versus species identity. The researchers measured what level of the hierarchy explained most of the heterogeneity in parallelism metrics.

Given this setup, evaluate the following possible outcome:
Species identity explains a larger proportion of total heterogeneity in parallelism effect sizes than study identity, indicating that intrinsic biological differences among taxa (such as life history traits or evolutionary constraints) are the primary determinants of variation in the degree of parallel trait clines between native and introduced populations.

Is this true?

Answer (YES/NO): NO